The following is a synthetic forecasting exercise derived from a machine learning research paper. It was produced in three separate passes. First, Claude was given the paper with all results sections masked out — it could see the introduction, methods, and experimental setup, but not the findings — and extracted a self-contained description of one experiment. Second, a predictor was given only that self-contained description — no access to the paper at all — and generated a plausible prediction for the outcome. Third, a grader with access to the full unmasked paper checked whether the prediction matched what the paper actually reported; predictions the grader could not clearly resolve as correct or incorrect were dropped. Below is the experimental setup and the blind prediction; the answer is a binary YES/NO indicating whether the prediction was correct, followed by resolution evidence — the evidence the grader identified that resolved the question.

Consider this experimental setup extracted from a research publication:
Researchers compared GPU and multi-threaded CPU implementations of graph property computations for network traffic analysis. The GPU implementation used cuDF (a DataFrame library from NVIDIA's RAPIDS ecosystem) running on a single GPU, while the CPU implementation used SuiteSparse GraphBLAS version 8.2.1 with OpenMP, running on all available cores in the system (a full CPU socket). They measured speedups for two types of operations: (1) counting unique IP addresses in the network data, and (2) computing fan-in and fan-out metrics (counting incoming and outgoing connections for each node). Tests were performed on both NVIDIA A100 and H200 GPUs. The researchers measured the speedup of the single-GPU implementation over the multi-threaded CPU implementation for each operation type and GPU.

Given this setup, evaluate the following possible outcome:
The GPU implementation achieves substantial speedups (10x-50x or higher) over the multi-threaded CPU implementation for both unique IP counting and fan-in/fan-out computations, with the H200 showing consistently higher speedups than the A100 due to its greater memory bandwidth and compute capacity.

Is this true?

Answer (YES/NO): NO